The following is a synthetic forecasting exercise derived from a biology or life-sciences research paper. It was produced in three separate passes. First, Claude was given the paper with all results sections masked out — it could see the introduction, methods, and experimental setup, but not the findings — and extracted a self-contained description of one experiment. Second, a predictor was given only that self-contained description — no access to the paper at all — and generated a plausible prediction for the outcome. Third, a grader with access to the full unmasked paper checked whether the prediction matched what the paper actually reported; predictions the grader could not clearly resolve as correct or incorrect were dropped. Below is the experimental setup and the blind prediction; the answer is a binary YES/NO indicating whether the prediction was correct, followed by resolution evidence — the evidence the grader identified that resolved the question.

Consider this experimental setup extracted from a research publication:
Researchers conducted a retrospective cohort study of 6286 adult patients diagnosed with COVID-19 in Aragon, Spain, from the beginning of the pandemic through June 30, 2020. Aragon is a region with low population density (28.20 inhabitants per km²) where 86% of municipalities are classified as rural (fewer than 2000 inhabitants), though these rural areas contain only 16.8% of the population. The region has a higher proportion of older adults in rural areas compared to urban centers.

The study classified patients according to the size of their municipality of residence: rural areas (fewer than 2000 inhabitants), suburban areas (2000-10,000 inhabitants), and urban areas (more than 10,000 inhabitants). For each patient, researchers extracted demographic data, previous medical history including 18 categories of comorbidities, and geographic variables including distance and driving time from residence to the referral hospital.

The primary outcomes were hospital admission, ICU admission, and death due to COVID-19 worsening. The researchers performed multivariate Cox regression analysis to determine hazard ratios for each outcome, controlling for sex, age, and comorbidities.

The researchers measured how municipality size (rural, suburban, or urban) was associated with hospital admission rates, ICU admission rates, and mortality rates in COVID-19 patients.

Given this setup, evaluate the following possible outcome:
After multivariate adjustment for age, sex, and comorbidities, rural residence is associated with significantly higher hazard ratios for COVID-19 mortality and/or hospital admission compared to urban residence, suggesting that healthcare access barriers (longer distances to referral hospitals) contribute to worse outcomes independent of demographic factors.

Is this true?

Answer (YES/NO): NO